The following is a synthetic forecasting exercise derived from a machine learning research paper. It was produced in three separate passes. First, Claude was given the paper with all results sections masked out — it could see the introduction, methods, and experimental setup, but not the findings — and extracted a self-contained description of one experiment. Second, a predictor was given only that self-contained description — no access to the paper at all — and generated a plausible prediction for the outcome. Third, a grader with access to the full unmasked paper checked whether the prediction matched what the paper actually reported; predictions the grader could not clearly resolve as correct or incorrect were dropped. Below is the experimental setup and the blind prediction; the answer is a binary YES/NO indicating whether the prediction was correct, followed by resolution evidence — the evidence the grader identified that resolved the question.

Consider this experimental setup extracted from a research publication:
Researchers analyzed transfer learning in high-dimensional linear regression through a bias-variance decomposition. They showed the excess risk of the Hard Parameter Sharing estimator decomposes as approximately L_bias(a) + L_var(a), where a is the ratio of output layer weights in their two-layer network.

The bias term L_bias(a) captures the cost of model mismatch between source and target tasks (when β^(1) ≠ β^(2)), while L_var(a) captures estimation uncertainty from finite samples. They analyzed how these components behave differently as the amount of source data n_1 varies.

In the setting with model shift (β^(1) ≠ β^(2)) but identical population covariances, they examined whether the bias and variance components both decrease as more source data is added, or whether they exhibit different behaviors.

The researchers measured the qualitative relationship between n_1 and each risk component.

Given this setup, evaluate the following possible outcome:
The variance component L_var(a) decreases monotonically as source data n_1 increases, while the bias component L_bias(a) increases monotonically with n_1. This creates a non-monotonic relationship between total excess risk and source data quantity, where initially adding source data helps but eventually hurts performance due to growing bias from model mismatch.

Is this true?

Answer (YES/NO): YES